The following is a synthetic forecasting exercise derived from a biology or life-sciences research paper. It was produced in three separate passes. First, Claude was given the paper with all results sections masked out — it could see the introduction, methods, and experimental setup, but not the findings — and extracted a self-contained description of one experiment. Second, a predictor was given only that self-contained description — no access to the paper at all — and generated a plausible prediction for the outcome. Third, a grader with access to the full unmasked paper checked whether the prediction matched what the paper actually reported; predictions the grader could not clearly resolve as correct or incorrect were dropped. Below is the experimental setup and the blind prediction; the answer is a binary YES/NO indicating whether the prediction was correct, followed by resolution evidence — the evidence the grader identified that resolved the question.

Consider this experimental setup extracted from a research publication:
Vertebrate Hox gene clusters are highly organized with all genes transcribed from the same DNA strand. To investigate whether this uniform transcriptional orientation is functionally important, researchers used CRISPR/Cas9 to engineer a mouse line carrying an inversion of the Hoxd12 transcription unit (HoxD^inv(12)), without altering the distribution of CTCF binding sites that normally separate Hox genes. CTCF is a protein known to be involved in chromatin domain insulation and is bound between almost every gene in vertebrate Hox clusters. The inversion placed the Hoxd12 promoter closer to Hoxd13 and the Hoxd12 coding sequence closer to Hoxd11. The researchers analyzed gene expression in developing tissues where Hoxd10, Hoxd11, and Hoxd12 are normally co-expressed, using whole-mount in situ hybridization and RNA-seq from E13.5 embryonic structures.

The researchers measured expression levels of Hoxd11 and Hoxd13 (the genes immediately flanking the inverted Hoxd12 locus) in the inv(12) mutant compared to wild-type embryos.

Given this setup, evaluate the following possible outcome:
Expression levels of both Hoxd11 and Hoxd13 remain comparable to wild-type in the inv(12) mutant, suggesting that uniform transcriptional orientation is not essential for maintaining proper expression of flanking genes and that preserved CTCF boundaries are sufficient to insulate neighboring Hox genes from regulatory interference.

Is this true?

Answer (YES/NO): NO